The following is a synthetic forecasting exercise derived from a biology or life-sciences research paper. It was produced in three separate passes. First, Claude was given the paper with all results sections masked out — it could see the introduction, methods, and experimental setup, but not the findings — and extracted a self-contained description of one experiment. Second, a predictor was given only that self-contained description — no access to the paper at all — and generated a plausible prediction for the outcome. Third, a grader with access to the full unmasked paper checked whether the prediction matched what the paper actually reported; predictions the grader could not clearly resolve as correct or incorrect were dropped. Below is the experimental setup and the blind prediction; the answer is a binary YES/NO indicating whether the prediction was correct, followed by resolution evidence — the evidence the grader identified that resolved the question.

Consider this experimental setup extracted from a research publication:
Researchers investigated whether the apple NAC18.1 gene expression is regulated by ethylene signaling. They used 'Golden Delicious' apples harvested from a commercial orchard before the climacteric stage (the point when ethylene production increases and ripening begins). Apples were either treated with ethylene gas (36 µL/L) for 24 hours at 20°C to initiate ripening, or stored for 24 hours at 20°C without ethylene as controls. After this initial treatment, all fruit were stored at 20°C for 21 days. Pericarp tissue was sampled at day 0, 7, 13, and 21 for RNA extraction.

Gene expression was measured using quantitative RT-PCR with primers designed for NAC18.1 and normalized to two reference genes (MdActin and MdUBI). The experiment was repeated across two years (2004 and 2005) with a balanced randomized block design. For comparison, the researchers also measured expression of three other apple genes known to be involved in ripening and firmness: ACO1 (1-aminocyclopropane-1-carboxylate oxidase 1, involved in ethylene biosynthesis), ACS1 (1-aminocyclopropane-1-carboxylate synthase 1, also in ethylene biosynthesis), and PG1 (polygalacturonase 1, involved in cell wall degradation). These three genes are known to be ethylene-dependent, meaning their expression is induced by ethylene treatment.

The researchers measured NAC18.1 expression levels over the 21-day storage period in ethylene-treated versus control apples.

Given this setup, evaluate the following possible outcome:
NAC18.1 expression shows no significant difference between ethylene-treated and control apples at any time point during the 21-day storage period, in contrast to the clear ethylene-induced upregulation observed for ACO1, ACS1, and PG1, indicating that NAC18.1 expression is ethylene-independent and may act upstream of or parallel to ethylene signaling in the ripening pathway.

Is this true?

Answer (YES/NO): YES